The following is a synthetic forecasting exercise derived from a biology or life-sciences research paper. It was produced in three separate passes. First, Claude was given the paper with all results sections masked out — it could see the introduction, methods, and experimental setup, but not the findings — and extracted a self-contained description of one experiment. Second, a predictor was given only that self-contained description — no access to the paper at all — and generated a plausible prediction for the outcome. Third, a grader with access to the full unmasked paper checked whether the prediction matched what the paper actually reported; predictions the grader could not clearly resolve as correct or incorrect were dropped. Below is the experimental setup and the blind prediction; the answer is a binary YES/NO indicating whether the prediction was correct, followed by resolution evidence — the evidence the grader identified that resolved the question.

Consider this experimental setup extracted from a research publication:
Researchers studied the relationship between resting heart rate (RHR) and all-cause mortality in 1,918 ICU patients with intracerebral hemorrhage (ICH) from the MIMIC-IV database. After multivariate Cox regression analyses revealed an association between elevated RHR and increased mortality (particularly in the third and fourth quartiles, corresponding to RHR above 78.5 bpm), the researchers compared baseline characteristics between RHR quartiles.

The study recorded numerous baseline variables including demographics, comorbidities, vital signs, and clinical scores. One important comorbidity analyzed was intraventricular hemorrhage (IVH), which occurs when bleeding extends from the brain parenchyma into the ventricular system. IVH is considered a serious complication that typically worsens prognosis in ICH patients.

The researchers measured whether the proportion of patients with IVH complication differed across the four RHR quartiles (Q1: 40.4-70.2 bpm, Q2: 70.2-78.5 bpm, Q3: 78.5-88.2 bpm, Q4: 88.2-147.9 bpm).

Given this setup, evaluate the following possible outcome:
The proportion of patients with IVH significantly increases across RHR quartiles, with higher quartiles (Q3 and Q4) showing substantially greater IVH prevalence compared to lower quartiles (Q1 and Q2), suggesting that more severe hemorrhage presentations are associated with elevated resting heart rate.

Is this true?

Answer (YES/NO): YES